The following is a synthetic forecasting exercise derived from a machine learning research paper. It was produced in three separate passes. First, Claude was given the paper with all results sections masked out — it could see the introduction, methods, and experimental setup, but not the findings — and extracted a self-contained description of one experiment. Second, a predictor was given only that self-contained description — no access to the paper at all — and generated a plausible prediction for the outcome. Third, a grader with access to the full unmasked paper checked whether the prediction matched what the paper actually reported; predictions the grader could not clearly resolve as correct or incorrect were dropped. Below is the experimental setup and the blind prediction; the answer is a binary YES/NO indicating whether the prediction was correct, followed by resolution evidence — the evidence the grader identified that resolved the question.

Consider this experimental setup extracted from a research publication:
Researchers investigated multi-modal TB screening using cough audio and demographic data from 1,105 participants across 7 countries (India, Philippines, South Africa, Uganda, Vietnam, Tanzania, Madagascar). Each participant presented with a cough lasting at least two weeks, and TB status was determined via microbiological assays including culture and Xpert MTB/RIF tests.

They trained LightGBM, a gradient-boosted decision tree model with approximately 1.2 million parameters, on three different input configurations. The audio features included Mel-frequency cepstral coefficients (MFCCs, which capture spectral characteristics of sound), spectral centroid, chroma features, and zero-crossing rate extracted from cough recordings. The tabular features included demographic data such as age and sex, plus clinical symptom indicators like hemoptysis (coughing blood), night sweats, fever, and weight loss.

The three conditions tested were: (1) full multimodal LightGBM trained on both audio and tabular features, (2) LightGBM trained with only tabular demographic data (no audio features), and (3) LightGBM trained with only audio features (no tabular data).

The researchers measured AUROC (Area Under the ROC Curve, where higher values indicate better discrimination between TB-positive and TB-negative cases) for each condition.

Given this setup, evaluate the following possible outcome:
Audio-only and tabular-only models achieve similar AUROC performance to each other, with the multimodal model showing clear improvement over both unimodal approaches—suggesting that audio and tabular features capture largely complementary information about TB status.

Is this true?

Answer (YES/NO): NO